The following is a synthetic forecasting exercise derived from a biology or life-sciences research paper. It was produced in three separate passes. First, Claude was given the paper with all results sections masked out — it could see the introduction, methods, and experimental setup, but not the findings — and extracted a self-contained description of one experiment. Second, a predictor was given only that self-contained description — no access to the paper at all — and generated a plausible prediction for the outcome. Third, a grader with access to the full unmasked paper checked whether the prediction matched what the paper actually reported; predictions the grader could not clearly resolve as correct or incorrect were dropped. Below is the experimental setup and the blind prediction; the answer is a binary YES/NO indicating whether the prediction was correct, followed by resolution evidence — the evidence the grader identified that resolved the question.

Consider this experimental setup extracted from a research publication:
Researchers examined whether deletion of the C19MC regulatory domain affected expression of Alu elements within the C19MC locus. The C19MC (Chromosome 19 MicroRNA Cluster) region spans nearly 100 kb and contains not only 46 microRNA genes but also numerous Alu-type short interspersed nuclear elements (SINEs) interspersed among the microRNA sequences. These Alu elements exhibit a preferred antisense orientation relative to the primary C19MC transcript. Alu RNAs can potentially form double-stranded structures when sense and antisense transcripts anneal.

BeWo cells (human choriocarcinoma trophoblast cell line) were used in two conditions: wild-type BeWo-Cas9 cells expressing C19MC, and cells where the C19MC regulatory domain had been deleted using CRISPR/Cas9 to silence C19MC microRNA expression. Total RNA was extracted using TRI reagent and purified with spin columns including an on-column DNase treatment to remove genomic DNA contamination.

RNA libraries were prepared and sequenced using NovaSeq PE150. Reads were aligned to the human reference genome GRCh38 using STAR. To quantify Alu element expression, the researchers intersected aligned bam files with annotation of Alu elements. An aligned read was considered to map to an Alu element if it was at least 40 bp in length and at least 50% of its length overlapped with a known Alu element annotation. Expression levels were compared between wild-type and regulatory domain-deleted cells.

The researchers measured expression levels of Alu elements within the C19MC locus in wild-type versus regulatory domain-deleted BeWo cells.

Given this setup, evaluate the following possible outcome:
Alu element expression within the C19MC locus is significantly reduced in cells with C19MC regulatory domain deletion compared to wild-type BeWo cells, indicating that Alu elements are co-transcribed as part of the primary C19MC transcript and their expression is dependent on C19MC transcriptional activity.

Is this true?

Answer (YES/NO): YES